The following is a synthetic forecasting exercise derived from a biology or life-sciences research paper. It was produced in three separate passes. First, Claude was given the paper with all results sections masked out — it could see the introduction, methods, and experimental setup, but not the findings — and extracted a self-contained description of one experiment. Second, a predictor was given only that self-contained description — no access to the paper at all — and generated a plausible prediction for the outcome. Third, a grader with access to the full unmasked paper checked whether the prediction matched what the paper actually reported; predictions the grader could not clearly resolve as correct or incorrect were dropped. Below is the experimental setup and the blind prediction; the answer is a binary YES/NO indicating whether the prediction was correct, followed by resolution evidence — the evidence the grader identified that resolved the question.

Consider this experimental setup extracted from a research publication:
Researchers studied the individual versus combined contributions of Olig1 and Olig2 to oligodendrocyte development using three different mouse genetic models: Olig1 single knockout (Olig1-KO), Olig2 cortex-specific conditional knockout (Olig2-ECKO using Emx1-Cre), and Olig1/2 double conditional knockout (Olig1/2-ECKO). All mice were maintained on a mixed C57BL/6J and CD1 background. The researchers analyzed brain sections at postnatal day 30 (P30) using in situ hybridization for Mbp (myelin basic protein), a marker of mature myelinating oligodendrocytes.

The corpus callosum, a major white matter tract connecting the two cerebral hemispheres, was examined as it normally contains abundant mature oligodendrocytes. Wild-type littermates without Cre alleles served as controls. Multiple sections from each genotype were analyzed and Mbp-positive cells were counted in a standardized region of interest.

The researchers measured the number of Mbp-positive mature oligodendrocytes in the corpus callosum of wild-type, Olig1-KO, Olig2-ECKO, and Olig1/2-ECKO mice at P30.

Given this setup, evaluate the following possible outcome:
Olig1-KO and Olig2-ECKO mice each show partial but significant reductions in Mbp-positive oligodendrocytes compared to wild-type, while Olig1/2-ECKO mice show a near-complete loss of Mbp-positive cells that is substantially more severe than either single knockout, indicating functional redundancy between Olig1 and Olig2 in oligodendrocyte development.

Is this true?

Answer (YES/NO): NO